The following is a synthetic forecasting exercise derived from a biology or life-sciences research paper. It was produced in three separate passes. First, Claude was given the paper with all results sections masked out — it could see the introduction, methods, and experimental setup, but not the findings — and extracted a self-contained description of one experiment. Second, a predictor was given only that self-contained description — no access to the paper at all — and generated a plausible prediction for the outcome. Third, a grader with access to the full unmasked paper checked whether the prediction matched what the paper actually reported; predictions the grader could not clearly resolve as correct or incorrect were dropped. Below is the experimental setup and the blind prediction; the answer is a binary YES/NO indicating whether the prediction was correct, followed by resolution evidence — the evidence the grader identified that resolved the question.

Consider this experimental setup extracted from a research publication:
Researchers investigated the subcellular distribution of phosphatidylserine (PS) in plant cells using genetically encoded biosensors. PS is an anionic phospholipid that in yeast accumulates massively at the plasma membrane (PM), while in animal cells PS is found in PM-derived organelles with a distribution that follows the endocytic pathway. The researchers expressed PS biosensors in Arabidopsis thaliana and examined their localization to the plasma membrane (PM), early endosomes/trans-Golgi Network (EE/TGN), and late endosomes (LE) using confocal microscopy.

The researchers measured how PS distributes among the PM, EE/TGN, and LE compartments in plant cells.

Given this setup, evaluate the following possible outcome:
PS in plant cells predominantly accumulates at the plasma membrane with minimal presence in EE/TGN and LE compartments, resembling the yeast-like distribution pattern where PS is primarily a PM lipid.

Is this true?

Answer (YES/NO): NO